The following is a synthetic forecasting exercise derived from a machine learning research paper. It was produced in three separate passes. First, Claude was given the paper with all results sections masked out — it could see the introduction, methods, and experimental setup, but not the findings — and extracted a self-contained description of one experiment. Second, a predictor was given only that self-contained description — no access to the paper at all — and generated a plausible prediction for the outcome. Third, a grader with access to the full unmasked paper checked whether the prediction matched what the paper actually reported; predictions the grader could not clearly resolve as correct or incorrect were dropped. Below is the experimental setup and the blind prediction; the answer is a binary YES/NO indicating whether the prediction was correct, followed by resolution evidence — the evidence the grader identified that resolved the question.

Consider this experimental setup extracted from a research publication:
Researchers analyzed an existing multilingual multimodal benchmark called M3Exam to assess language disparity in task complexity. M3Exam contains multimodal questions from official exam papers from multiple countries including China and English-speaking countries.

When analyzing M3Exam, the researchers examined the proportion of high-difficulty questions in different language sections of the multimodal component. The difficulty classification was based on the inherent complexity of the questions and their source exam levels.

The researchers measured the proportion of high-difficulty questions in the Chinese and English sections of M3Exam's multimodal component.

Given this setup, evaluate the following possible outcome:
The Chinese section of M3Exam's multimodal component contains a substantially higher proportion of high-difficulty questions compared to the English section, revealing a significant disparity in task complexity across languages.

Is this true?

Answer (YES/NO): NO